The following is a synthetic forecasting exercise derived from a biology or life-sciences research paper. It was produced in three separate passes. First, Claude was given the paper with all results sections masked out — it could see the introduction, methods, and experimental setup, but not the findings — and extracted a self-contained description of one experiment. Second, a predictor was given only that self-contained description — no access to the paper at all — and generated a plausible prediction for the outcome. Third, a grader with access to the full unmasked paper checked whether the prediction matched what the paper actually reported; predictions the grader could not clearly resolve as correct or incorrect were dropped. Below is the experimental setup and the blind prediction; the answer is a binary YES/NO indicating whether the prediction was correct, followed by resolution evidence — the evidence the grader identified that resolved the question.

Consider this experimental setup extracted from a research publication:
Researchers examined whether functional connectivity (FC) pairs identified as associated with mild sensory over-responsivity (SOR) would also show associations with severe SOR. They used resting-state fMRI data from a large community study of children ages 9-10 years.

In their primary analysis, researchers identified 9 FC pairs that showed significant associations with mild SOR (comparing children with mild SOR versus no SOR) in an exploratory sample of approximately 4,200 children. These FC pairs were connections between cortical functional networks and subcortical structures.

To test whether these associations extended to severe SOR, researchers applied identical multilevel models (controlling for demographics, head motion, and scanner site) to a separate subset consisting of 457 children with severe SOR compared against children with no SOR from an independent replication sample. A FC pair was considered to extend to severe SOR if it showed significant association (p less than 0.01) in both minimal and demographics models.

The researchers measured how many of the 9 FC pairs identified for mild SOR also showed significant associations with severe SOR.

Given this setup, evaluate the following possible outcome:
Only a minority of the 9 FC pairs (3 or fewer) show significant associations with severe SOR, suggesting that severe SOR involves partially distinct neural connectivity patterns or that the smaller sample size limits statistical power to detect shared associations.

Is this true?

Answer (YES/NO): NO